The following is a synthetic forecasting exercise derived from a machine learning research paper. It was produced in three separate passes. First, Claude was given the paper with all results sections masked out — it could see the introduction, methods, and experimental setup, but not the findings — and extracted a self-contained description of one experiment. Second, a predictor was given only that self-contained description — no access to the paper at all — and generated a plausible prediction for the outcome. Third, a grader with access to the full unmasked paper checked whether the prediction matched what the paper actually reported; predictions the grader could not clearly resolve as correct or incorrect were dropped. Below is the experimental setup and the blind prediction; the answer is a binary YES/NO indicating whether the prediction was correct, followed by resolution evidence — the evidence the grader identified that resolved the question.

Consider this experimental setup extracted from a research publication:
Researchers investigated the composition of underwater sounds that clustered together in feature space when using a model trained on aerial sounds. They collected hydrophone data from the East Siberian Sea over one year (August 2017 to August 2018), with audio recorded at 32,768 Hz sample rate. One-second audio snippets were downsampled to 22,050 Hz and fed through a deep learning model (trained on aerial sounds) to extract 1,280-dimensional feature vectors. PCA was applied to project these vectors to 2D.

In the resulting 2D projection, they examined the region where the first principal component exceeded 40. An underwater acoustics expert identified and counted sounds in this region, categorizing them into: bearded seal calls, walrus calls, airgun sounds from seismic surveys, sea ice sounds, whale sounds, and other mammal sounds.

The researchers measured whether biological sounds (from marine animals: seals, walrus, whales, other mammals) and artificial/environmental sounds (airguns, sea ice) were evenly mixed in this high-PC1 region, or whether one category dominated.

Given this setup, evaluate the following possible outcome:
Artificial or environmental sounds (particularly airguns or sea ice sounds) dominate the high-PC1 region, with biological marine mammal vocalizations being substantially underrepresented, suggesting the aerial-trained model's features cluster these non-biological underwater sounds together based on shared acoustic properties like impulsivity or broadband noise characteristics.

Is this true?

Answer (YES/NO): NO